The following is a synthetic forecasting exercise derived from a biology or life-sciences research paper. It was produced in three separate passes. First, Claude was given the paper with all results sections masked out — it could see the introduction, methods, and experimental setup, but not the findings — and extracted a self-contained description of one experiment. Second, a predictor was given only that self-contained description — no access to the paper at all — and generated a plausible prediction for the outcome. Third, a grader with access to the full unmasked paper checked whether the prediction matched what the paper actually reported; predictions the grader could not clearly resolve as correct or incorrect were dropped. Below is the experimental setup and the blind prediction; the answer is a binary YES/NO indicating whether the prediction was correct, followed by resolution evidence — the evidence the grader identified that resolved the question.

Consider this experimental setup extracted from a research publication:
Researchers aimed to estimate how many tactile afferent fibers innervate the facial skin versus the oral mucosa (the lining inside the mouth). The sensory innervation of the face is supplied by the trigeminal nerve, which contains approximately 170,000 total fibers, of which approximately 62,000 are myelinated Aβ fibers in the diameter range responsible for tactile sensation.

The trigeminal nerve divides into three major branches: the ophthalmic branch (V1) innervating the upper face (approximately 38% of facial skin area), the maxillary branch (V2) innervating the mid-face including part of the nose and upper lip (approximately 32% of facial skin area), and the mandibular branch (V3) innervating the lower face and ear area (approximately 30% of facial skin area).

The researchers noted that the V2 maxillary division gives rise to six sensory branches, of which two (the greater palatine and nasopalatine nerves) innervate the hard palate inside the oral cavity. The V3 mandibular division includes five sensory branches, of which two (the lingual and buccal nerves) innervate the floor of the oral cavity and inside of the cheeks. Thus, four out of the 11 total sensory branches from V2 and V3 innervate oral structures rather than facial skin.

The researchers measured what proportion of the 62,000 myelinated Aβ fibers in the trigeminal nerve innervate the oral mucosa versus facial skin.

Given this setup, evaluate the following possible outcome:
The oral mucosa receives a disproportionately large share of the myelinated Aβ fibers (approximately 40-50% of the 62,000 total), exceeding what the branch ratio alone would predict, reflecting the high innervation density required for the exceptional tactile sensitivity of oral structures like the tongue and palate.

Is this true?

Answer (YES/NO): NO